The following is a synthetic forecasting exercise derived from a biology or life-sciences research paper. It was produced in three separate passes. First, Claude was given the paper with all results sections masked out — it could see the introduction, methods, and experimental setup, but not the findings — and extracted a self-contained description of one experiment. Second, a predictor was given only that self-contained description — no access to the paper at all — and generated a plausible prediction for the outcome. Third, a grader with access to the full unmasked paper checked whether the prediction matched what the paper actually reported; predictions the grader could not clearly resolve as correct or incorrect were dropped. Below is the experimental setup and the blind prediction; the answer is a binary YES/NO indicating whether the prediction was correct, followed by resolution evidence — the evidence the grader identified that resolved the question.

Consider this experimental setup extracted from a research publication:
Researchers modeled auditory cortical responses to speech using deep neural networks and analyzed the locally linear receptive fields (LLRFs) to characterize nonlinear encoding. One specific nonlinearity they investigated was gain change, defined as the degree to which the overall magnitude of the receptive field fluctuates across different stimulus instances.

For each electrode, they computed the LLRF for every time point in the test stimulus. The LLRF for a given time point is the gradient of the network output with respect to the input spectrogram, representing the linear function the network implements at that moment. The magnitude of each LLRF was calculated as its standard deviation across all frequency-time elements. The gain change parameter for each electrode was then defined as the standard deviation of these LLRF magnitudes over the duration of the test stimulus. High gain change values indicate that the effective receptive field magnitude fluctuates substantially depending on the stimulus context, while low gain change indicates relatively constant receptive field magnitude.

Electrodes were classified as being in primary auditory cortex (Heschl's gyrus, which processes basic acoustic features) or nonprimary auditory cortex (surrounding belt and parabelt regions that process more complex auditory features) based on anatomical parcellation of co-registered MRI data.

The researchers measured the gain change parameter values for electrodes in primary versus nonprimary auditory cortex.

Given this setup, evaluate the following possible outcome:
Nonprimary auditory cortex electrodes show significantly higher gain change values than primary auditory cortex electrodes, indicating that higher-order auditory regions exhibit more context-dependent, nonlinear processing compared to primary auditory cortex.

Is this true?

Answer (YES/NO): NO